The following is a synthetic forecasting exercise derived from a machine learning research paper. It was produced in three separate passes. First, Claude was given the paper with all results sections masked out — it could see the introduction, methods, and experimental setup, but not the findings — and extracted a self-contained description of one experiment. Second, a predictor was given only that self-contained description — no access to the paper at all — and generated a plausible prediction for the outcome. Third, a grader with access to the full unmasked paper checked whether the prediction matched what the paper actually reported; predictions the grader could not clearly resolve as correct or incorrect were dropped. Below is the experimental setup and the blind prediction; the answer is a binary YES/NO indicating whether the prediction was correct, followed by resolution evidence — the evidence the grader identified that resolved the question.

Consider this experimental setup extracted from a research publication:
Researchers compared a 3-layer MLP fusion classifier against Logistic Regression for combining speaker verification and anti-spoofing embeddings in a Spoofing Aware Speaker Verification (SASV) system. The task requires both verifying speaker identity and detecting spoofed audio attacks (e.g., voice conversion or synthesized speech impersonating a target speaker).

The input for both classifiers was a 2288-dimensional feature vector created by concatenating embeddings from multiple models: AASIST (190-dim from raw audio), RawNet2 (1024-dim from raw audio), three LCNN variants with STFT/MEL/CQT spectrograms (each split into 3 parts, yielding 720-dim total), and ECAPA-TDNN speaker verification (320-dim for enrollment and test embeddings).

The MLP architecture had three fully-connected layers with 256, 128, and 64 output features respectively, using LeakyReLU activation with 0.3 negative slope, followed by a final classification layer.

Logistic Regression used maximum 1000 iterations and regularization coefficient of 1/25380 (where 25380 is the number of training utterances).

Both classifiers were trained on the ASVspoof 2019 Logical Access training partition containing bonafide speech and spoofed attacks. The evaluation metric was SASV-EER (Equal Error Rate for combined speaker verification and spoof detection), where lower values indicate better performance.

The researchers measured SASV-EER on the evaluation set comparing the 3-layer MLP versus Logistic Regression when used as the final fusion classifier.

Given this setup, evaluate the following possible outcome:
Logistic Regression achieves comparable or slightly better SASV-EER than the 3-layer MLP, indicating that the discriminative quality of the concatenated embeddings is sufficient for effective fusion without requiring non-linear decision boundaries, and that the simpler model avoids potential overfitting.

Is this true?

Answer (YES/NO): NO